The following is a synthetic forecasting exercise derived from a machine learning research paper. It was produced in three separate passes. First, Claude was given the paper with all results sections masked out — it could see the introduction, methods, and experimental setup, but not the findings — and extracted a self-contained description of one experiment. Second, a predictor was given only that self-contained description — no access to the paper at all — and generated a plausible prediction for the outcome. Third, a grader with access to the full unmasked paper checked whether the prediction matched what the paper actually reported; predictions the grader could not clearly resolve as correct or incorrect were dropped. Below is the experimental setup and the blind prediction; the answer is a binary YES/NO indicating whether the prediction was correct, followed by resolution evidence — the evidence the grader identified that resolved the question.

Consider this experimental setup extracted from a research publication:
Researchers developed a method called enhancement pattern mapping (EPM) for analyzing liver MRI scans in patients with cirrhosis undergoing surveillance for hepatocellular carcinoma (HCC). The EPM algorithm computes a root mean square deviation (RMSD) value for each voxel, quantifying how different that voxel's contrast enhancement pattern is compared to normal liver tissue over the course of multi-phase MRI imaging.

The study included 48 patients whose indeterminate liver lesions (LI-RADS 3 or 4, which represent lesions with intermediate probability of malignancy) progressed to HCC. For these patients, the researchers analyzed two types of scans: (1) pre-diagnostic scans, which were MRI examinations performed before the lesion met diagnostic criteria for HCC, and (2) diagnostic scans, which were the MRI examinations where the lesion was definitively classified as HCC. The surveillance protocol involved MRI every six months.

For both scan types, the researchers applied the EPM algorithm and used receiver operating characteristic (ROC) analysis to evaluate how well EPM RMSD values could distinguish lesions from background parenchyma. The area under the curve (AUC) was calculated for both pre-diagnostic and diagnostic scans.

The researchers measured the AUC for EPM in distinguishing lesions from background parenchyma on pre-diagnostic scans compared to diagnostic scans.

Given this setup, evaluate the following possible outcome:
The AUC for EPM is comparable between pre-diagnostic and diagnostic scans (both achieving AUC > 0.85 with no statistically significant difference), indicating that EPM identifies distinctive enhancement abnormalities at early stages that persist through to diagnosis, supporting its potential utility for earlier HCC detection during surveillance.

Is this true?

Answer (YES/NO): NO